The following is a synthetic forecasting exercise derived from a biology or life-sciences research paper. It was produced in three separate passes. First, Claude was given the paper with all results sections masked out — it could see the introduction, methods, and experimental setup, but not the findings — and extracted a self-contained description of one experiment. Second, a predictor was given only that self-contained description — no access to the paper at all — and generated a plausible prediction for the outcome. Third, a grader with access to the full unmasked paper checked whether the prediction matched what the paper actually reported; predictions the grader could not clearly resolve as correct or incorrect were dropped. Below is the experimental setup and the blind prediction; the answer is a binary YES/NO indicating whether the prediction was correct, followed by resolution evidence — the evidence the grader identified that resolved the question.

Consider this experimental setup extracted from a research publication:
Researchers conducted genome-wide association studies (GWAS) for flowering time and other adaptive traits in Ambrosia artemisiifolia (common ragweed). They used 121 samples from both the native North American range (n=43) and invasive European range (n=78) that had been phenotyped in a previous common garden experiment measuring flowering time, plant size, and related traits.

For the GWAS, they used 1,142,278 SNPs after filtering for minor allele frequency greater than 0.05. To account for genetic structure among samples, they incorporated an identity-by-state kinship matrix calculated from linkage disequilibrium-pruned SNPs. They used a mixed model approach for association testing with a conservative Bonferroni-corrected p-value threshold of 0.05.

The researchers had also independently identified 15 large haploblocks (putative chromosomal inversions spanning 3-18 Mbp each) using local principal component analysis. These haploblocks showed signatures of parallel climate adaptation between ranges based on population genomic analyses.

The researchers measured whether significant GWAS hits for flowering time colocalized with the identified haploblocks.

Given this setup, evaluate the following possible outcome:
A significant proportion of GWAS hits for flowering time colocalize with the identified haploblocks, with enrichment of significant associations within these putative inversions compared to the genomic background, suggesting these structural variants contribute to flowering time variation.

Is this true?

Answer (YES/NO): YES